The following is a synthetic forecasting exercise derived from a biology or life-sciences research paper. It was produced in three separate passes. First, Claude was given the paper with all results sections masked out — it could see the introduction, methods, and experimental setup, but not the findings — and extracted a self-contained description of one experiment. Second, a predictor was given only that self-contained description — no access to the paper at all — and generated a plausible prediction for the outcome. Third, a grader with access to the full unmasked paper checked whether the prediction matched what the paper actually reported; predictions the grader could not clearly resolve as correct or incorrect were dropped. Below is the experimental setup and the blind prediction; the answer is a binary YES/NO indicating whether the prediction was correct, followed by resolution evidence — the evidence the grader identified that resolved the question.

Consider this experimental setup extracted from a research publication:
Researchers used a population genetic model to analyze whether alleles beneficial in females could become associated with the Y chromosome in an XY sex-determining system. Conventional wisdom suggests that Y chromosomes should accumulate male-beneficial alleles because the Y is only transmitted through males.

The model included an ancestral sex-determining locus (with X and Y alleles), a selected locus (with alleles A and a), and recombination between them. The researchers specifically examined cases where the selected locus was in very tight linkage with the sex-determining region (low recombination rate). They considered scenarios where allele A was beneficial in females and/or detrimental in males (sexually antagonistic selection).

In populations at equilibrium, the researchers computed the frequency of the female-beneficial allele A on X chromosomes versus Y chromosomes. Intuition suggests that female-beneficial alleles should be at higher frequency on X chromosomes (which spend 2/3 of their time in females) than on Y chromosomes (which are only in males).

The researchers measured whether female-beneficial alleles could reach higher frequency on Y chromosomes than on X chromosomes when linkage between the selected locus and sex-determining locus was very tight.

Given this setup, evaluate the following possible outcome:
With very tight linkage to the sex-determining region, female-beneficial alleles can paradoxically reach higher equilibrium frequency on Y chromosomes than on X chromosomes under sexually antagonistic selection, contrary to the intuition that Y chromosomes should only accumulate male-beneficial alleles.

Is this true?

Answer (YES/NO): YES